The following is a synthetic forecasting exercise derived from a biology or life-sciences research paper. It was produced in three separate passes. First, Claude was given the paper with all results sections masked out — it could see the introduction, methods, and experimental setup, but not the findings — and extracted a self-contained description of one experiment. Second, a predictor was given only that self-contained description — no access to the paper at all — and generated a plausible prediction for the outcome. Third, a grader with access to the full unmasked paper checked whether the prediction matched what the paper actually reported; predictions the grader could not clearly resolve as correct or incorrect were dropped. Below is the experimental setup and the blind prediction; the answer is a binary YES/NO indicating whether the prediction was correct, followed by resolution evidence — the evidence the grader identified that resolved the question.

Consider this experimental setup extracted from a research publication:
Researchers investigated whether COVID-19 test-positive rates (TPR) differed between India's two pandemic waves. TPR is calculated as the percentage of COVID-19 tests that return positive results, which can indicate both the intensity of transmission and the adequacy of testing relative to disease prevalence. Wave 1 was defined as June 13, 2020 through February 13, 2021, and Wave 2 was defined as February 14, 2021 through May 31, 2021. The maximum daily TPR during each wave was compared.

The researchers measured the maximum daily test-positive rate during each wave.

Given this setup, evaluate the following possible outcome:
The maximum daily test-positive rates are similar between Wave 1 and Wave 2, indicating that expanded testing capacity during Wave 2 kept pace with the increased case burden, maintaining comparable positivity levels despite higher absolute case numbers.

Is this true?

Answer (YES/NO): NO